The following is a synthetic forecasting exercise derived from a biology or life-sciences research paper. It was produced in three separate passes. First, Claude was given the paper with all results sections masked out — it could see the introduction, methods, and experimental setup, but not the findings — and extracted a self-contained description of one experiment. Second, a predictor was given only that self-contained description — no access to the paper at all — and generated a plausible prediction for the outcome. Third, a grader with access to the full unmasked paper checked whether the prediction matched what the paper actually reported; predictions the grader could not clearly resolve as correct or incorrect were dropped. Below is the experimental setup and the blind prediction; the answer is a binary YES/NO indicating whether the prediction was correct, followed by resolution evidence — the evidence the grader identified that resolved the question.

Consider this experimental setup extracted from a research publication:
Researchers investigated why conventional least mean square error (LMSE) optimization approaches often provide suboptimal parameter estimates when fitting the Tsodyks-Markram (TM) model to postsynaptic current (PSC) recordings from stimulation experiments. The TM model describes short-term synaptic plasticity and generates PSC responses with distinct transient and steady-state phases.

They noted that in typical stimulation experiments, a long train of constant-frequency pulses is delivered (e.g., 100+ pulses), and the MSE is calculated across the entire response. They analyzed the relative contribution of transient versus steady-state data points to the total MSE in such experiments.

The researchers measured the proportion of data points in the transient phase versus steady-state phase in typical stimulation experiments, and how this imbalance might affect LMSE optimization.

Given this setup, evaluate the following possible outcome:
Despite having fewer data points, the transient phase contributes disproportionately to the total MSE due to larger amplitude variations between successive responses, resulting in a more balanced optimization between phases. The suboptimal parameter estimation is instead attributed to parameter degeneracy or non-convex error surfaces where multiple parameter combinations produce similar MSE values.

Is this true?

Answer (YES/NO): NO